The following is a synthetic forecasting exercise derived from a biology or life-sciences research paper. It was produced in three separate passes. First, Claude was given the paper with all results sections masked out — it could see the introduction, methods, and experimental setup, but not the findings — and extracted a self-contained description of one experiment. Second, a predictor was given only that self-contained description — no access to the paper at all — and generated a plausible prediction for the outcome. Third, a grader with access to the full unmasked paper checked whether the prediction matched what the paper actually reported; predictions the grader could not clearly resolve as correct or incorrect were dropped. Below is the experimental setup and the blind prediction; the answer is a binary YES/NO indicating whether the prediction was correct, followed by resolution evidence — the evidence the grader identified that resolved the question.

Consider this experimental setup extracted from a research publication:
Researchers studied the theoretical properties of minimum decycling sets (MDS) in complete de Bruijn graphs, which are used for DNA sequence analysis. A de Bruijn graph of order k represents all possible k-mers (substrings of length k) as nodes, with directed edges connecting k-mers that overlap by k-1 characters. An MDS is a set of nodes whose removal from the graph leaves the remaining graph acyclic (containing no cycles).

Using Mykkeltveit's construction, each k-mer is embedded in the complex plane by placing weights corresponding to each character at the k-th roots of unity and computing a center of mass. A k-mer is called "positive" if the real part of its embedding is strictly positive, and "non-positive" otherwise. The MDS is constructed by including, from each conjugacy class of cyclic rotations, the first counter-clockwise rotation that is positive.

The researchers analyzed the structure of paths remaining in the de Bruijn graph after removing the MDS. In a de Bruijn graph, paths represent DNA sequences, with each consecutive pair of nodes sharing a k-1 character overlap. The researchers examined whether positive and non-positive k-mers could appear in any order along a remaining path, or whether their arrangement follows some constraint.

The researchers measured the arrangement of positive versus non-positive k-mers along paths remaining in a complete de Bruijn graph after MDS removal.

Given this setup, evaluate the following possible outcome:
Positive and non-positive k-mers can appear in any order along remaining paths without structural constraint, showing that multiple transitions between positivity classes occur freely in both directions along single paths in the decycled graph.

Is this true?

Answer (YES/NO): NO